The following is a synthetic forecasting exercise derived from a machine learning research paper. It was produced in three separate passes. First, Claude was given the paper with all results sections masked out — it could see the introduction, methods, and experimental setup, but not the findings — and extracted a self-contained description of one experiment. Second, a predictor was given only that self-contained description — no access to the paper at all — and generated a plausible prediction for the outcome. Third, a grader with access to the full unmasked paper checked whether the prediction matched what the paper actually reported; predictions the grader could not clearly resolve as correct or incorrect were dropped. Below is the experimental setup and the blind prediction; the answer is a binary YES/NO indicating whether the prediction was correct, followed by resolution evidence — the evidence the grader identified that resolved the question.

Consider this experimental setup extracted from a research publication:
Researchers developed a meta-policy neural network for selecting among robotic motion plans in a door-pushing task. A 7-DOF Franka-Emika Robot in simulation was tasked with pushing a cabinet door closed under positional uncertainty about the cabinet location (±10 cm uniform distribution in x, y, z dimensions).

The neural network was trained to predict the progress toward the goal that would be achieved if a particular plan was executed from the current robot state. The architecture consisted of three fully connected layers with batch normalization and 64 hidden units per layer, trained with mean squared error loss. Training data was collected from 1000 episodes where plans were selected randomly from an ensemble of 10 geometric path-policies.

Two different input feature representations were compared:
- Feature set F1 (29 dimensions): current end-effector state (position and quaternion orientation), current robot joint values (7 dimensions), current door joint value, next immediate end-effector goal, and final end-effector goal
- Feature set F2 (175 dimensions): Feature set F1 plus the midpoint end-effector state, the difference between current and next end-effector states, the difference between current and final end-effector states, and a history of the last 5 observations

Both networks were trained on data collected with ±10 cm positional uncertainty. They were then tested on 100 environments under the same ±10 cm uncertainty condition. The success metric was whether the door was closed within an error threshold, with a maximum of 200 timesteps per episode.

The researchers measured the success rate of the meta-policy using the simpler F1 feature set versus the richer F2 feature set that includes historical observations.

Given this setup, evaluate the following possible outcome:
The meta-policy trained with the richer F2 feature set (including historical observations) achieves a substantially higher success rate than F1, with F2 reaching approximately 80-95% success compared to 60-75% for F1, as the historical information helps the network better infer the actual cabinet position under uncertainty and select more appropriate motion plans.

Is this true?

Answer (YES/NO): NO